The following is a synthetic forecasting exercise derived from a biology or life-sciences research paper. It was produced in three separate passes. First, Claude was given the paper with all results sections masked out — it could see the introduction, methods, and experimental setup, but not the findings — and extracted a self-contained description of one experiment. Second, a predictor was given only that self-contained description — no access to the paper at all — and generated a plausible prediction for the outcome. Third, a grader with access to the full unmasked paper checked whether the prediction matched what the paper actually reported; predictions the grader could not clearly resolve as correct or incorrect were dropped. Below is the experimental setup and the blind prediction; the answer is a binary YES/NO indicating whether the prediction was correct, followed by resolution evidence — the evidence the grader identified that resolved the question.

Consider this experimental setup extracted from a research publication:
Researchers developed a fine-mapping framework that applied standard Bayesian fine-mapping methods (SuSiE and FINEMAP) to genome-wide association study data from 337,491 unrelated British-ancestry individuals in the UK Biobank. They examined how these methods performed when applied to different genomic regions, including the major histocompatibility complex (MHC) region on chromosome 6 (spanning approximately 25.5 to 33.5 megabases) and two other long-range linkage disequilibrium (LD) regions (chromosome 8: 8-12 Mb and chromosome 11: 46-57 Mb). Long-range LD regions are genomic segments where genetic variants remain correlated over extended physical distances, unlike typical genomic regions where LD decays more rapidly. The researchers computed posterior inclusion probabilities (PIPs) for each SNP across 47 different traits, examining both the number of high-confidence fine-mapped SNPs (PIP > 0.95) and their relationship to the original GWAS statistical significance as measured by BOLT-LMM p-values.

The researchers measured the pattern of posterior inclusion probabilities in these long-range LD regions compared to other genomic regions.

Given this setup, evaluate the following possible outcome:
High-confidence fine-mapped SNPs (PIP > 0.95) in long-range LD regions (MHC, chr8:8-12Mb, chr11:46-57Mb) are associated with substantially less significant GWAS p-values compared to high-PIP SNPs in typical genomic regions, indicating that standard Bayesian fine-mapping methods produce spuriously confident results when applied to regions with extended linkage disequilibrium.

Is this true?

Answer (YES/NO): YES